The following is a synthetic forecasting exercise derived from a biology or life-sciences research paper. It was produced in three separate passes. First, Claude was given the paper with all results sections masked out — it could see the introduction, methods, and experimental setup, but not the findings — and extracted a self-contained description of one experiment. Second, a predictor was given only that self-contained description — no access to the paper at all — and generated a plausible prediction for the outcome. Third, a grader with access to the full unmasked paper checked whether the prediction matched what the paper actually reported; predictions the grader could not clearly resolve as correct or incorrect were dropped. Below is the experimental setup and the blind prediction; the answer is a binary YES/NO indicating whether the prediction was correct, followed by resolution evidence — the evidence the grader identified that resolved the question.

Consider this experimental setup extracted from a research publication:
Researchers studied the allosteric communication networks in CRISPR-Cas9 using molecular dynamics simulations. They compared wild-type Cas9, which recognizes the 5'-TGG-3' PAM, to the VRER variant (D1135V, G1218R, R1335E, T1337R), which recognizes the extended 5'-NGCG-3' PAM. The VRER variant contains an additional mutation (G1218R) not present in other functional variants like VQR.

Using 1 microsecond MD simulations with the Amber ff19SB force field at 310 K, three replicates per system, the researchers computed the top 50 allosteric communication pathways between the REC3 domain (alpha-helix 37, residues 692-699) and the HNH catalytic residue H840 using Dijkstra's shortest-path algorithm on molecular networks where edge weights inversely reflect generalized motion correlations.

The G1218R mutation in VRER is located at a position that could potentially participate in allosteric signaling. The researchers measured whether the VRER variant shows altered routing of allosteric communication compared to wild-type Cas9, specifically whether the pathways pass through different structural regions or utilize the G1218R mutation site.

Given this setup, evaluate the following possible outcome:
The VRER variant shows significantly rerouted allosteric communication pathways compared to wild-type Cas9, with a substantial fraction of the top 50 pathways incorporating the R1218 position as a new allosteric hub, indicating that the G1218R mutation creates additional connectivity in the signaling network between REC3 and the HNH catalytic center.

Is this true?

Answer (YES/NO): NO